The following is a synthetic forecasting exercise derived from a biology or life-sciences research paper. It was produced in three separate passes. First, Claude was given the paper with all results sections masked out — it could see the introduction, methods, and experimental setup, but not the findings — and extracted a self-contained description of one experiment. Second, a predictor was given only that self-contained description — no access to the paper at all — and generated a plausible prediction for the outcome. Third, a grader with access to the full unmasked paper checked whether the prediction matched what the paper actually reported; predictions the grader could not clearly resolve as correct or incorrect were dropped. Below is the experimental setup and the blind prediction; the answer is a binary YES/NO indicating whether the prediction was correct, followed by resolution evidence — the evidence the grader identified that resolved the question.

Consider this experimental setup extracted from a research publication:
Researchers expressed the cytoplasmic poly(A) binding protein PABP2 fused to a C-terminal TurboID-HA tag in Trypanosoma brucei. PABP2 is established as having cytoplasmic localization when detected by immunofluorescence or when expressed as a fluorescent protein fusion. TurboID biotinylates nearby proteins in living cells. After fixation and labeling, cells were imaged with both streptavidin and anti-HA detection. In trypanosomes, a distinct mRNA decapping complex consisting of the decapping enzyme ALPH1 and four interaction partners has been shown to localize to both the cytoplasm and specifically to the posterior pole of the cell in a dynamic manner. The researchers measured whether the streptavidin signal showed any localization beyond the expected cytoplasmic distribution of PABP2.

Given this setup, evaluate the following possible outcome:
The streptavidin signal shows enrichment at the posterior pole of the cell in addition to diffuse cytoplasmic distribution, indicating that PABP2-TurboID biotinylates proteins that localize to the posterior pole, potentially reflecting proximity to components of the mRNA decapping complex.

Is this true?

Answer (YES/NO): YES